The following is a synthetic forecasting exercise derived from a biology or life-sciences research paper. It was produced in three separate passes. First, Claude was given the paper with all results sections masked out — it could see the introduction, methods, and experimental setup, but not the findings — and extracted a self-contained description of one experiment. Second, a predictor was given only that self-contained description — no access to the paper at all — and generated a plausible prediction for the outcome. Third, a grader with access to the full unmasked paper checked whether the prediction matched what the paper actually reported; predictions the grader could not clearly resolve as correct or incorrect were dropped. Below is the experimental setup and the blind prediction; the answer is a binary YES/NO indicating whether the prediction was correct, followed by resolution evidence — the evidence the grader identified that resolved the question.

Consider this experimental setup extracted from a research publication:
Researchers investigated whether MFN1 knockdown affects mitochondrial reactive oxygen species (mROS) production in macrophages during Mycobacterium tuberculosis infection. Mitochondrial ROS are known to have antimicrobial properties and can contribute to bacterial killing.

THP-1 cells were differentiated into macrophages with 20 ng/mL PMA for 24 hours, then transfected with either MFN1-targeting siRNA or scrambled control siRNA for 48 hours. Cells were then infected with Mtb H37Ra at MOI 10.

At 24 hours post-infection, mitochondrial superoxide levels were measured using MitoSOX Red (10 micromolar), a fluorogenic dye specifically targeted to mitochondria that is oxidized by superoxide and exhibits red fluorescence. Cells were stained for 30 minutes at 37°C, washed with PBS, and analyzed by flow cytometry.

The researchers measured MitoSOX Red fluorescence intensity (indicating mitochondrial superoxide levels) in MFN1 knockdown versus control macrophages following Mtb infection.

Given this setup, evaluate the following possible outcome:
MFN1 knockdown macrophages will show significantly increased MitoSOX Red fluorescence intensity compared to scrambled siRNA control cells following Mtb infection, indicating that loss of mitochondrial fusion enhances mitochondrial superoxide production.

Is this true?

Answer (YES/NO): NO